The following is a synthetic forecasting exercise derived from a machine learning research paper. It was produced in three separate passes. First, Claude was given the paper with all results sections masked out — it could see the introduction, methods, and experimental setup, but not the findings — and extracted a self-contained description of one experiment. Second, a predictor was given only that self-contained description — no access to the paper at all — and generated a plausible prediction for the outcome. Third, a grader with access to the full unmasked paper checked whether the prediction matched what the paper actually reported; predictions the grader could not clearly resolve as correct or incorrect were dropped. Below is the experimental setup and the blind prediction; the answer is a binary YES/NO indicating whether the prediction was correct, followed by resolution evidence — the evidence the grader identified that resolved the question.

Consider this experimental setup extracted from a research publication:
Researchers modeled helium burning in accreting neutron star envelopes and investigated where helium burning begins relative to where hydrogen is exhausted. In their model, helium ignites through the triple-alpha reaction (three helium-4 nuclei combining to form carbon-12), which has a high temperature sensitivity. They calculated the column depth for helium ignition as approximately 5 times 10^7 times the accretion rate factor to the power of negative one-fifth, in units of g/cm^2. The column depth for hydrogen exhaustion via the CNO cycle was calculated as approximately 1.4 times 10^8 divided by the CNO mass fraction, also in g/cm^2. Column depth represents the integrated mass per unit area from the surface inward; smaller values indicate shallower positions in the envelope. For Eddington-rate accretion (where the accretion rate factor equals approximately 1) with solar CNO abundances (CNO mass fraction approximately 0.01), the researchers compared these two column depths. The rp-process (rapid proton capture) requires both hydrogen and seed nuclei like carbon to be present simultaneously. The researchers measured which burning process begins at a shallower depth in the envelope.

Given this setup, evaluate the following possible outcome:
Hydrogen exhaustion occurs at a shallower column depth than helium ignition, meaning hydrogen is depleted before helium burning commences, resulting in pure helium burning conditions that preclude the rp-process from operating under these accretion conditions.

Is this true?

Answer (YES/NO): NO